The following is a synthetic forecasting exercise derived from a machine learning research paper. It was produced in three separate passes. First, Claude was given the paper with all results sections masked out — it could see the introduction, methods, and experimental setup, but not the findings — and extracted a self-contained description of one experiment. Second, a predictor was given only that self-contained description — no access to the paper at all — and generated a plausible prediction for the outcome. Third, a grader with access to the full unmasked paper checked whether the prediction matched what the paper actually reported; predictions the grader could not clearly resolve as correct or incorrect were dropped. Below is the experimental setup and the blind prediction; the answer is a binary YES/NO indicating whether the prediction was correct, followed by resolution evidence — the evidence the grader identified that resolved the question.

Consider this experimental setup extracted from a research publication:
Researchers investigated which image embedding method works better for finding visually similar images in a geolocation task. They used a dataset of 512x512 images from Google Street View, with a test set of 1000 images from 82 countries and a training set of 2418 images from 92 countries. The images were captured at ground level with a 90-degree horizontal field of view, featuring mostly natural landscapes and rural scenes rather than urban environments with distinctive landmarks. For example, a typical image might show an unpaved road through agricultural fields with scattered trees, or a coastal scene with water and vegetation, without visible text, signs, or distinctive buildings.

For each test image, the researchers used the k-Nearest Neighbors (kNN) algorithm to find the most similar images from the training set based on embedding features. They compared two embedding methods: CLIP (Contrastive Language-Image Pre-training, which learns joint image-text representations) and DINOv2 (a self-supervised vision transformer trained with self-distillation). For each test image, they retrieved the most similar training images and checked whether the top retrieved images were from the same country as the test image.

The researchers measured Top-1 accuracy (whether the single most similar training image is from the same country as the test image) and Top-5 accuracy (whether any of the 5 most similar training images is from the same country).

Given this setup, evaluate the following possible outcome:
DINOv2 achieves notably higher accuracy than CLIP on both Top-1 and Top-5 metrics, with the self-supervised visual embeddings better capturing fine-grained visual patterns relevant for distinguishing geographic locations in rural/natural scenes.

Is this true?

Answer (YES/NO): NO